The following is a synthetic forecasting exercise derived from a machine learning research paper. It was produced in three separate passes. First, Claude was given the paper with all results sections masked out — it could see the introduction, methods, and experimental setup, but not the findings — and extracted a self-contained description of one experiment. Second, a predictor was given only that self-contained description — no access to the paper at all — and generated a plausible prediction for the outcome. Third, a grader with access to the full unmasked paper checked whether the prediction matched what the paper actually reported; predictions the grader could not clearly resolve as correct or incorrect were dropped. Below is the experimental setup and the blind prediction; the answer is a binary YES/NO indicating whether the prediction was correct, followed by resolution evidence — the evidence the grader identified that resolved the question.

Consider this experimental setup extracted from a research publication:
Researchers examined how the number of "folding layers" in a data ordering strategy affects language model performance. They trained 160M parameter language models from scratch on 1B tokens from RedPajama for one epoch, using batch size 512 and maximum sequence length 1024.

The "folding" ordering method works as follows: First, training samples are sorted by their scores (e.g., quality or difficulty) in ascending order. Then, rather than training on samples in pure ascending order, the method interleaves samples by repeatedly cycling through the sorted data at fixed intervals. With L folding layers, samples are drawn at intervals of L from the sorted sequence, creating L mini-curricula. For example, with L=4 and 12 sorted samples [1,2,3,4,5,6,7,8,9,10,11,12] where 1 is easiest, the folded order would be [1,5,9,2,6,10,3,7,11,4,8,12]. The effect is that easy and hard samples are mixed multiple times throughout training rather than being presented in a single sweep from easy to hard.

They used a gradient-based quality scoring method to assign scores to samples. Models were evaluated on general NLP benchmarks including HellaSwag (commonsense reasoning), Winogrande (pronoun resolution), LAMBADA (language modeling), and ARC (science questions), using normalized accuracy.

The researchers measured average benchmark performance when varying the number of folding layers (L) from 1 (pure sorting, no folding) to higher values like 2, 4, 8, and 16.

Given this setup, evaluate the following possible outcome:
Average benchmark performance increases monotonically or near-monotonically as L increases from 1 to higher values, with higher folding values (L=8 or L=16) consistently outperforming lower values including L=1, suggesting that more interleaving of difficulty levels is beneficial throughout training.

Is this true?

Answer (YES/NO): NO